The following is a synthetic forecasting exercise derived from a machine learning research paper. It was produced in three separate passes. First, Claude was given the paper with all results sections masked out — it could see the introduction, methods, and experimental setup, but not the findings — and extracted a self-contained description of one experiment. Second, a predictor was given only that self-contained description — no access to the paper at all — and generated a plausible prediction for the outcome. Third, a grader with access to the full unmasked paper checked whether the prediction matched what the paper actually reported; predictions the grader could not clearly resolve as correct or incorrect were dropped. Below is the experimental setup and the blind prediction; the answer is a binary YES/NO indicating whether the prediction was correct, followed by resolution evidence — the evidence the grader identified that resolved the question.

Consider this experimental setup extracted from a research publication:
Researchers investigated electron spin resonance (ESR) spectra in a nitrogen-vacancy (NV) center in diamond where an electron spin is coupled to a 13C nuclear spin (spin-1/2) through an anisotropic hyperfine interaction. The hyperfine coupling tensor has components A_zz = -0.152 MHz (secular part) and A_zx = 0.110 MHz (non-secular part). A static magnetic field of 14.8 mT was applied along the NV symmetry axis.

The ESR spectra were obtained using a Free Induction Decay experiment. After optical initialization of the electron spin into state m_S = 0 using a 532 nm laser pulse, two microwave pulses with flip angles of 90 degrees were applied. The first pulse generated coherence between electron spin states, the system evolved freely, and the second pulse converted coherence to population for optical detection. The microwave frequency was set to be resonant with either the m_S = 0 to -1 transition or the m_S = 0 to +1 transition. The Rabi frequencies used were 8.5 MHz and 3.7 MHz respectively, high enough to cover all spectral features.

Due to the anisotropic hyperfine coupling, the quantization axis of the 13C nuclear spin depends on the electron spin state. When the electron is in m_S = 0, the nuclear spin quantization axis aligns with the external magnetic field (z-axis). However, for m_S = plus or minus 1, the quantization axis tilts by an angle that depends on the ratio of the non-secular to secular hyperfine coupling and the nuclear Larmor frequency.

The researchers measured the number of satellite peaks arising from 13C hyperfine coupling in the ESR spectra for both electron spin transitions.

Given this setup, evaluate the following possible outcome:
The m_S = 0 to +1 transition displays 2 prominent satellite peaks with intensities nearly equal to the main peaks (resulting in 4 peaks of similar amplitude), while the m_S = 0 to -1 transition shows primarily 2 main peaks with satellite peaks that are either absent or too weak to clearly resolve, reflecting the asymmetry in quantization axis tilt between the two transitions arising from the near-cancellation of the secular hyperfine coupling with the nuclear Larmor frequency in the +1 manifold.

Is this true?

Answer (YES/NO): NO